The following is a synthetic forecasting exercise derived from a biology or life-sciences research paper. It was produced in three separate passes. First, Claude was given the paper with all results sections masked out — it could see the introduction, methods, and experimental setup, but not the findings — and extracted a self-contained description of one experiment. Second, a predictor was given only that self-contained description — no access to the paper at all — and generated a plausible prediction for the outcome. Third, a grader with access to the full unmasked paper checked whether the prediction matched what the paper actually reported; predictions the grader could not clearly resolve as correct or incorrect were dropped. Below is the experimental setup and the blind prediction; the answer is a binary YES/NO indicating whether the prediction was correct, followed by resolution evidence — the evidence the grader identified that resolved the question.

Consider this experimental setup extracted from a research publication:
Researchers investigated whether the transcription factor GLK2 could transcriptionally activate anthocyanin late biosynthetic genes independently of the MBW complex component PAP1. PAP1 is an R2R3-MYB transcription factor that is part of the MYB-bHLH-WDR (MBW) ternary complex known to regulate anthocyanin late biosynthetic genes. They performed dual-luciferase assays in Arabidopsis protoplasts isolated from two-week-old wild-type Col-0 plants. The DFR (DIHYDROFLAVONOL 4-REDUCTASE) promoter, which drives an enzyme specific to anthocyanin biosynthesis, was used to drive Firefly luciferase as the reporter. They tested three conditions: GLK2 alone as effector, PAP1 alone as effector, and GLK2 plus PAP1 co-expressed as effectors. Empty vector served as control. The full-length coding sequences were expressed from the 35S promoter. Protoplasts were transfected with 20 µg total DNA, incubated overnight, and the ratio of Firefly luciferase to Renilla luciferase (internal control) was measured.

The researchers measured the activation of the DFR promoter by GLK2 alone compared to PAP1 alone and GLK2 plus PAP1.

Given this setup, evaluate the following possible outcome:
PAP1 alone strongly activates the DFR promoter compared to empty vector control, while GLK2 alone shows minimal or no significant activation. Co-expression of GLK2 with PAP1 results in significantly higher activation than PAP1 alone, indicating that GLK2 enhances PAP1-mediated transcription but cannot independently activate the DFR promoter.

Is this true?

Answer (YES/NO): NO